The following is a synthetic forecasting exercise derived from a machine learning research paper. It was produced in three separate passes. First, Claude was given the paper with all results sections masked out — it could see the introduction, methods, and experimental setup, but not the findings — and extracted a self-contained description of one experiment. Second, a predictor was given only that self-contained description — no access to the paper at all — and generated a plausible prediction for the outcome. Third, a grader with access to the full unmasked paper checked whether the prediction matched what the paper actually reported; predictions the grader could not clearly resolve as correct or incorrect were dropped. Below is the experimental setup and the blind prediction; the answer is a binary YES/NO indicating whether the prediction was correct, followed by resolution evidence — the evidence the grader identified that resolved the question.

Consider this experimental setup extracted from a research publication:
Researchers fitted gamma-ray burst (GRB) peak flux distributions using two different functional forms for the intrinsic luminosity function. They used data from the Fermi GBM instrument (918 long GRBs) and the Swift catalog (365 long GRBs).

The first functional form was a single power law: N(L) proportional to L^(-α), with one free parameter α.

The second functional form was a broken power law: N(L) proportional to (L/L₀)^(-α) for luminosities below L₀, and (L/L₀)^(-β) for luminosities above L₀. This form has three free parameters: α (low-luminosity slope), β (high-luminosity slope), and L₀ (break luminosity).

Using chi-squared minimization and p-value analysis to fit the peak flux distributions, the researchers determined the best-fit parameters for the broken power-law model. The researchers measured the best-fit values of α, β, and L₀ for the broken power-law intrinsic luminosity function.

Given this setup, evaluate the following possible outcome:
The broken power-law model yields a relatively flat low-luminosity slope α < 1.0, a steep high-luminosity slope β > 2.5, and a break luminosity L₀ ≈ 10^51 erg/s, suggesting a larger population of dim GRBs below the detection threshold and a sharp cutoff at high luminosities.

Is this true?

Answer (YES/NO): NO